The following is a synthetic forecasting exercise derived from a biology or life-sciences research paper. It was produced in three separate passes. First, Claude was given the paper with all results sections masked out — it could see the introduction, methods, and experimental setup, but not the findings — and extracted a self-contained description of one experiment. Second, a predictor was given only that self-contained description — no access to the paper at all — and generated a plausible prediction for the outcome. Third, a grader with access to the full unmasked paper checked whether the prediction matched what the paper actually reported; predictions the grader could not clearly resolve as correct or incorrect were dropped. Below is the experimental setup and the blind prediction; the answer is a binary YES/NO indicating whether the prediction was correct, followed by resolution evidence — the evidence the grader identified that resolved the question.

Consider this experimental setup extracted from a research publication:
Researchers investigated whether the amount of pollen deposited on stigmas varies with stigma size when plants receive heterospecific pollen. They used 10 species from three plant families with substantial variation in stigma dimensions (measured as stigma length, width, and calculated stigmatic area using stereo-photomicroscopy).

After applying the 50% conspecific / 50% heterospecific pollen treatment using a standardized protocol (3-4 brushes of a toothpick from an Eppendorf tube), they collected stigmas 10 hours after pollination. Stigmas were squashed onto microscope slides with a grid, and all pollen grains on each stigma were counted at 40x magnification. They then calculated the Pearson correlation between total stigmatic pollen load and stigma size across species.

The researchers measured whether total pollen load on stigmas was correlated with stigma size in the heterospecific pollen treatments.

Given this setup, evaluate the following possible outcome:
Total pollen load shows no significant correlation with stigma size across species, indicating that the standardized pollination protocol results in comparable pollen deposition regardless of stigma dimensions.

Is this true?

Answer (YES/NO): NO